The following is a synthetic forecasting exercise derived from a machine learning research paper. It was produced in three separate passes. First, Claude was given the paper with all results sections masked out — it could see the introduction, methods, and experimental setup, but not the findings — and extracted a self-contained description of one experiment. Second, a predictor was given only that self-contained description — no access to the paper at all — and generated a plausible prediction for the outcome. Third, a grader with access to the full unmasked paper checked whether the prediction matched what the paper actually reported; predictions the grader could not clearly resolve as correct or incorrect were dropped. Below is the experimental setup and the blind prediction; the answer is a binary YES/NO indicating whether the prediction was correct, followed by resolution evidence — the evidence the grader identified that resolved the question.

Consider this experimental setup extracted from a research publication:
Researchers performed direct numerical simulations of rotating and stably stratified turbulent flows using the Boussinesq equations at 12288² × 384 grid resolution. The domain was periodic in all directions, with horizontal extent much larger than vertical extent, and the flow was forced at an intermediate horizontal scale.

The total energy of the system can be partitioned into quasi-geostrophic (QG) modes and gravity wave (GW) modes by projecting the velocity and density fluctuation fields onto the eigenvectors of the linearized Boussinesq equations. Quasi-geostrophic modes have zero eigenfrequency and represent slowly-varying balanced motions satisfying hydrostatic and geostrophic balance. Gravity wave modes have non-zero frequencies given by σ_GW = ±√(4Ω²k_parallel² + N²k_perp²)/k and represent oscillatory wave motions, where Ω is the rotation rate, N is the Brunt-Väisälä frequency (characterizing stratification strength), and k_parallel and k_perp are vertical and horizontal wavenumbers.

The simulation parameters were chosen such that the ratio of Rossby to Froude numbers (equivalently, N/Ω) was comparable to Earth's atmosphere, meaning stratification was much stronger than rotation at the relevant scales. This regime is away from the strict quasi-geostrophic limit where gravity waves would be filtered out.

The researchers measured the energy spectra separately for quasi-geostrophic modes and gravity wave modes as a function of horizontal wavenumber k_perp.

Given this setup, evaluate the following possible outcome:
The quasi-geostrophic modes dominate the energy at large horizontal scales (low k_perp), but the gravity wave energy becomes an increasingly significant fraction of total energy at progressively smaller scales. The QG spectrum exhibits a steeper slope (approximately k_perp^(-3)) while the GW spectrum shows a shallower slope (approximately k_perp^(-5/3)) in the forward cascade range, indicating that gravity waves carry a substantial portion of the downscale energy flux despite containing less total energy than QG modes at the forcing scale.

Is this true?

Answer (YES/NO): NO